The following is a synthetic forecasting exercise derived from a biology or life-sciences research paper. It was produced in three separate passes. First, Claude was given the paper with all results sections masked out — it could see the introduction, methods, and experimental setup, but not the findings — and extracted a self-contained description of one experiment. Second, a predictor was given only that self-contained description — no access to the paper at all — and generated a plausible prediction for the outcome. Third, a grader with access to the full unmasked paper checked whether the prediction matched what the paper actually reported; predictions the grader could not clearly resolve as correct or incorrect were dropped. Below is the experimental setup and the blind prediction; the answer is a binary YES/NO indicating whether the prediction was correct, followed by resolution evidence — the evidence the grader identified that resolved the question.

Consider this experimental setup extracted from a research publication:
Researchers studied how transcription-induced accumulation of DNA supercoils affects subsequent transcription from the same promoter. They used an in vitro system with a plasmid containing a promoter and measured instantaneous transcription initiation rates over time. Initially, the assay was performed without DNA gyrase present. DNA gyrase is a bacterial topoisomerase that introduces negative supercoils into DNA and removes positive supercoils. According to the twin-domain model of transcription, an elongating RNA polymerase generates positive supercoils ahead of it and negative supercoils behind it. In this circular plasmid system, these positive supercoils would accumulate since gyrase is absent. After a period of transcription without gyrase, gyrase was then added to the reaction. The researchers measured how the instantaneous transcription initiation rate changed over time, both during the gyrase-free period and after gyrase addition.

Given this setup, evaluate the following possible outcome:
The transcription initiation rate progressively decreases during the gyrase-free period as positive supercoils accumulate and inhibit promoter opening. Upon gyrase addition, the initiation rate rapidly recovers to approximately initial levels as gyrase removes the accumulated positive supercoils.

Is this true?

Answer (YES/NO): YES